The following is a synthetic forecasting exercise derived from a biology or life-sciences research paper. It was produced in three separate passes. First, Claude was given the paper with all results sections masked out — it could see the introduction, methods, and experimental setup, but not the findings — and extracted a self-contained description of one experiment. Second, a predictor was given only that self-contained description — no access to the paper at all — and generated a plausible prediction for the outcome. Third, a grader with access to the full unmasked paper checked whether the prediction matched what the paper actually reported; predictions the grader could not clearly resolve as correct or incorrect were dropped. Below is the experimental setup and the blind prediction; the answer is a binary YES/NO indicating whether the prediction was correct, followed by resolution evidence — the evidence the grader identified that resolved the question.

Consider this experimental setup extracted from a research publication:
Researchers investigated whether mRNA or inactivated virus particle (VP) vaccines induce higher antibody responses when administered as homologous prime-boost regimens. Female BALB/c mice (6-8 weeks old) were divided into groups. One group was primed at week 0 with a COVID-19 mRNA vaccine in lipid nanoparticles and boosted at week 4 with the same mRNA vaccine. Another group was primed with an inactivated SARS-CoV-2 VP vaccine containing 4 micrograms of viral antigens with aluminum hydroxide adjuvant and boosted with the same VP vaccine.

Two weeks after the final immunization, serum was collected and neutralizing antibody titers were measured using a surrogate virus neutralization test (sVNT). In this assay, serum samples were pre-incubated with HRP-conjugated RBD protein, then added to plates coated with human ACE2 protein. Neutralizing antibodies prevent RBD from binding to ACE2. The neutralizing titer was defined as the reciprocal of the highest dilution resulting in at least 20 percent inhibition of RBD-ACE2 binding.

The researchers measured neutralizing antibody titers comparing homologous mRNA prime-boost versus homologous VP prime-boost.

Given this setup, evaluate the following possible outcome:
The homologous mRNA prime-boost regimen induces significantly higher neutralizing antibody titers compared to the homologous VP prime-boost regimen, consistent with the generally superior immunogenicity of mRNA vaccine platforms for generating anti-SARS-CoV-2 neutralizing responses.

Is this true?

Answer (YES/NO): YES